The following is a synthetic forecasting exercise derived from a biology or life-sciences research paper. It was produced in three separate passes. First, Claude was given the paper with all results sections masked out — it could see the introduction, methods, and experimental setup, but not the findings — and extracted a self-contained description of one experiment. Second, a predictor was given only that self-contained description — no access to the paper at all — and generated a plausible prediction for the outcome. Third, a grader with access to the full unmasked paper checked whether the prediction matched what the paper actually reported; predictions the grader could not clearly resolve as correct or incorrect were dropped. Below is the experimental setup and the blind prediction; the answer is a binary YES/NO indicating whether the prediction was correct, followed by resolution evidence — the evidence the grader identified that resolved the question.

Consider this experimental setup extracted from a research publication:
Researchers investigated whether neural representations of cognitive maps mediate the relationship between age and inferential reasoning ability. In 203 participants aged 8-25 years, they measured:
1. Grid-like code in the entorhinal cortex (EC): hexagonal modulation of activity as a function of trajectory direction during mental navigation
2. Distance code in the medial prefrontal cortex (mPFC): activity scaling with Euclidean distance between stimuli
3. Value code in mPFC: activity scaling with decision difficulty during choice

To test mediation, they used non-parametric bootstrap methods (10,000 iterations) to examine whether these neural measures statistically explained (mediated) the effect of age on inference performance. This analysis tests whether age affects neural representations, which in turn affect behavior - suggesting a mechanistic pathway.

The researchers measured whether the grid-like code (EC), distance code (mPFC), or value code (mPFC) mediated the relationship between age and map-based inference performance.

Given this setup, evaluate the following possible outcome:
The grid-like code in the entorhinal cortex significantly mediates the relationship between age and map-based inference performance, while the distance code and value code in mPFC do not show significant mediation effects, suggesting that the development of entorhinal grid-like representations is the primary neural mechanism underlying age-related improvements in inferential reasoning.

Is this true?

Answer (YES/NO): NO